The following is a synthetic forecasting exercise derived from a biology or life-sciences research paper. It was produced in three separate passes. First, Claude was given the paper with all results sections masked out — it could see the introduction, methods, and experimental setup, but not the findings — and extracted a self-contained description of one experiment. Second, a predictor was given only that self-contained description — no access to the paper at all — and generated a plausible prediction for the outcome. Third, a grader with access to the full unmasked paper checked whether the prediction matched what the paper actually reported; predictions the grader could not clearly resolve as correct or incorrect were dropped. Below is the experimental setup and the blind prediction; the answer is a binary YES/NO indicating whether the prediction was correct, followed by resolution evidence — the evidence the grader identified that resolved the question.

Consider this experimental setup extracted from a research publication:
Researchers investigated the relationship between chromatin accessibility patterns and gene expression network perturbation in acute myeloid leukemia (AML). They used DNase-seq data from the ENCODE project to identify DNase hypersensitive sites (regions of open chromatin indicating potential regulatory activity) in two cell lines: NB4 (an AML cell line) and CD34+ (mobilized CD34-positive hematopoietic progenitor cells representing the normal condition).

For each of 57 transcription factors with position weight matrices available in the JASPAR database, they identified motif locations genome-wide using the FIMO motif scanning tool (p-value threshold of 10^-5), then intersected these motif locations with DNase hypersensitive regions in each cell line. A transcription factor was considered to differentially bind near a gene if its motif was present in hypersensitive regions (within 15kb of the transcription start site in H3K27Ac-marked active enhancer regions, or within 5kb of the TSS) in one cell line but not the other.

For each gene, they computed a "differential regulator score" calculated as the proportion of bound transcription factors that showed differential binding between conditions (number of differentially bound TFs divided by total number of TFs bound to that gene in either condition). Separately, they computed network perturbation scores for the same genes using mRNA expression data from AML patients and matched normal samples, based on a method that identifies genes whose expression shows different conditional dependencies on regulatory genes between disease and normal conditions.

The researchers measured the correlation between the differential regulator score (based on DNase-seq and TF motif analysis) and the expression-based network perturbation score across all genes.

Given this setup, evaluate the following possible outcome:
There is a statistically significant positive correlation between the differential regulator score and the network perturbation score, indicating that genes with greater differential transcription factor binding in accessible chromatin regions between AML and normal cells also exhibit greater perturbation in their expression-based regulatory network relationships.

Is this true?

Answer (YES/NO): YES